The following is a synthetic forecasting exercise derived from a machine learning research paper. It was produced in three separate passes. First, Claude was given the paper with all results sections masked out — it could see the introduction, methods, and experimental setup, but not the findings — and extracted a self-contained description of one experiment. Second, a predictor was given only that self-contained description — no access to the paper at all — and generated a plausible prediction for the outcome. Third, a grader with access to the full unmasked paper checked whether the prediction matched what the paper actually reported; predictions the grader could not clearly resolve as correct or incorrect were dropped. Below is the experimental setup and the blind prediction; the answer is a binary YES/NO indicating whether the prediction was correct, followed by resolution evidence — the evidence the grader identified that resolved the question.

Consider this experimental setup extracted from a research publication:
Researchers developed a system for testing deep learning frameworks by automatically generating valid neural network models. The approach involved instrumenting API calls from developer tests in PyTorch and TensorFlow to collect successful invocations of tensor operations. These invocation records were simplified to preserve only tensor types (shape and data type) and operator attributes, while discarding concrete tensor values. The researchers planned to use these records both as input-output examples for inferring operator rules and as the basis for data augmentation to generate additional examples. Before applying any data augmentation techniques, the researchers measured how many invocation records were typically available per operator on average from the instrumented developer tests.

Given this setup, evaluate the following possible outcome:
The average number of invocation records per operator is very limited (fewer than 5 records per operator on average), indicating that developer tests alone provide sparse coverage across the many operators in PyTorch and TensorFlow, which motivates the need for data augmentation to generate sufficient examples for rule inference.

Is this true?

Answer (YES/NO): NO